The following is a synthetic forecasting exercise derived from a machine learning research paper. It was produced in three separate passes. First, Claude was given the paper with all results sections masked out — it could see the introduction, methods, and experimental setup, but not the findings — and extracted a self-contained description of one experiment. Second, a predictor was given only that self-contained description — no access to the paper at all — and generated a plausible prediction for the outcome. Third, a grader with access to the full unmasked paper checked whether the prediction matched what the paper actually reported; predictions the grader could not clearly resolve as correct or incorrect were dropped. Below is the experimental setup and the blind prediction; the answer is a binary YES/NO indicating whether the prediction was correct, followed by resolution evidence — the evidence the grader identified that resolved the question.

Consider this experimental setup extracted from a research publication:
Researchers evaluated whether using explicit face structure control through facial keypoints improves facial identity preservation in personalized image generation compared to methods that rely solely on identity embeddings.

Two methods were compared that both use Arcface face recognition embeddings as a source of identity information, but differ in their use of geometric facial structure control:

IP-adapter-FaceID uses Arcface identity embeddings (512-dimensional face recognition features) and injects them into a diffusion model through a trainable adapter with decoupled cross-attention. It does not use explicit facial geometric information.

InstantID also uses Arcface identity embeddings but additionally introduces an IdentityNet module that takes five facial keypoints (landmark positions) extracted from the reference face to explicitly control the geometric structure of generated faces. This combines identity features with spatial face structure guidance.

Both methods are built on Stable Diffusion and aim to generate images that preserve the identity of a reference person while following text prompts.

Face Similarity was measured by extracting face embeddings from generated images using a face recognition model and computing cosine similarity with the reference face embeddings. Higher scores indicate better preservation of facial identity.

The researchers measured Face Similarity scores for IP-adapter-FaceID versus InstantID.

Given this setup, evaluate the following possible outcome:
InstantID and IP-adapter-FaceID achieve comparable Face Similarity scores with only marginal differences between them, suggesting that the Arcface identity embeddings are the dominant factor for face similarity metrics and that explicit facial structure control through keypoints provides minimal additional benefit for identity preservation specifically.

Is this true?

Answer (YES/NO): NO